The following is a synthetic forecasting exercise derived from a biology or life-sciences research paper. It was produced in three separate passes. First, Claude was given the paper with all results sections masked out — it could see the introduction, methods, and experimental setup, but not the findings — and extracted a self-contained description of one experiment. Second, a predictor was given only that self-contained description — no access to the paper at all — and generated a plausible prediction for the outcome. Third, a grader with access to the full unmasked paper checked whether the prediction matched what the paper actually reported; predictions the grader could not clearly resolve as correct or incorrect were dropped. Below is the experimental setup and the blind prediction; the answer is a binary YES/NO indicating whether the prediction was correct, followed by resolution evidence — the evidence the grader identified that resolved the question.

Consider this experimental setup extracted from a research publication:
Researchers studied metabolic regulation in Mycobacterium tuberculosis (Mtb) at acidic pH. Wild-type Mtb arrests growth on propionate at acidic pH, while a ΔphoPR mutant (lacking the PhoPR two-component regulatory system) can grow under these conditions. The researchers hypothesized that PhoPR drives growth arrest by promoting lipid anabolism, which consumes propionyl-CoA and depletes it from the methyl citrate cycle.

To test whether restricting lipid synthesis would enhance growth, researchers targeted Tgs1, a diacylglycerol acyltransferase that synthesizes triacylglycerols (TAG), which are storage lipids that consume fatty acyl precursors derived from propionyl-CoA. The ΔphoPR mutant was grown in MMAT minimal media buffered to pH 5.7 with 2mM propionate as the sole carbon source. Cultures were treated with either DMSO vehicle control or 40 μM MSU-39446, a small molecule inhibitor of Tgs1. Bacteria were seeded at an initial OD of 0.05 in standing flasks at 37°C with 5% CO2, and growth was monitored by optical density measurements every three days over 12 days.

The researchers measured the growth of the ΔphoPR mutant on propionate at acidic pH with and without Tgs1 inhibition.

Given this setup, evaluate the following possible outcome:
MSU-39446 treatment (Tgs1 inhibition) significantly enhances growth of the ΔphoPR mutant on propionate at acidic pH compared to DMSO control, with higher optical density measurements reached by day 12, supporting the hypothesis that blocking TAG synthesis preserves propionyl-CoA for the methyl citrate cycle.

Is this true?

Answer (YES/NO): YES